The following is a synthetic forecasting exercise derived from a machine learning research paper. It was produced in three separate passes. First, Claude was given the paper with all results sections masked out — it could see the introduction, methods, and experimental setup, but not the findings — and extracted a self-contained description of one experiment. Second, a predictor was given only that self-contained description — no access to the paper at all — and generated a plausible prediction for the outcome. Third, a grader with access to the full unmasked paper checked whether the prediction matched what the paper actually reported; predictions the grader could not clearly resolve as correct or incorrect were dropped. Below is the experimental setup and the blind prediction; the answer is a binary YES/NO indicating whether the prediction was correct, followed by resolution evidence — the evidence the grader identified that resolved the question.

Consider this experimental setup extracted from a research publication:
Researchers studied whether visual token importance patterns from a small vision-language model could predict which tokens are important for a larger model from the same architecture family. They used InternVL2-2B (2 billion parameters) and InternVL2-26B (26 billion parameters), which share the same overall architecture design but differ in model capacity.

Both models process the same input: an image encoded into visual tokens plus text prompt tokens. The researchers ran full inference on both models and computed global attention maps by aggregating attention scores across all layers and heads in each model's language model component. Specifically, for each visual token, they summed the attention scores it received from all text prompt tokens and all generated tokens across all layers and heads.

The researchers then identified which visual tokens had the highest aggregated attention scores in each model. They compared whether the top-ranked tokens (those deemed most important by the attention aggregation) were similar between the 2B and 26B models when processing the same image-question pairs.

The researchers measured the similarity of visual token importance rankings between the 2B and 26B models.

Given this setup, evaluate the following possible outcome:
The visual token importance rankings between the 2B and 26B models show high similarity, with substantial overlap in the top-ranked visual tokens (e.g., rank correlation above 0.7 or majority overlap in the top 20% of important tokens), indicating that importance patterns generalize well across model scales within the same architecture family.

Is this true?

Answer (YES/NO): YES